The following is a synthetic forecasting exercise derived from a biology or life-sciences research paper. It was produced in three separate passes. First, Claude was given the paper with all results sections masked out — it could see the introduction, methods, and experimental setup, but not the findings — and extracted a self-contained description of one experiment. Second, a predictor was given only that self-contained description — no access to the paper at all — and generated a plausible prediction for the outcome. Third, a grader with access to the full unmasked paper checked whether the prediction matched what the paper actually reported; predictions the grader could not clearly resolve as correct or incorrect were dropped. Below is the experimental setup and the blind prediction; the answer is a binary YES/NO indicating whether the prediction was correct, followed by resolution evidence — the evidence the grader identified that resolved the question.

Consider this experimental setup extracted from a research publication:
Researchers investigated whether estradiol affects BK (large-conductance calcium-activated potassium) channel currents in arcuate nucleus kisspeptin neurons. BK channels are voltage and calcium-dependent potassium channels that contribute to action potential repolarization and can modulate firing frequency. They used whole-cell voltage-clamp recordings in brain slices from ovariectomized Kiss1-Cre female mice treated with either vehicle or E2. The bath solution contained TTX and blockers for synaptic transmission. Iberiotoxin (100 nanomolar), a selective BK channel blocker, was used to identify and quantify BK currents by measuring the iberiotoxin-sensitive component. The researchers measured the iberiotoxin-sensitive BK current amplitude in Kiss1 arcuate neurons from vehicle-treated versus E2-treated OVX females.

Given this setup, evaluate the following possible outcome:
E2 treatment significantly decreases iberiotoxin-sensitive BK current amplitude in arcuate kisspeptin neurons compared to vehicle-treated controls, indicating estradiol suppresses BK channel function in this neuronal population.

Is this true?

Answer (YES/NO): NO